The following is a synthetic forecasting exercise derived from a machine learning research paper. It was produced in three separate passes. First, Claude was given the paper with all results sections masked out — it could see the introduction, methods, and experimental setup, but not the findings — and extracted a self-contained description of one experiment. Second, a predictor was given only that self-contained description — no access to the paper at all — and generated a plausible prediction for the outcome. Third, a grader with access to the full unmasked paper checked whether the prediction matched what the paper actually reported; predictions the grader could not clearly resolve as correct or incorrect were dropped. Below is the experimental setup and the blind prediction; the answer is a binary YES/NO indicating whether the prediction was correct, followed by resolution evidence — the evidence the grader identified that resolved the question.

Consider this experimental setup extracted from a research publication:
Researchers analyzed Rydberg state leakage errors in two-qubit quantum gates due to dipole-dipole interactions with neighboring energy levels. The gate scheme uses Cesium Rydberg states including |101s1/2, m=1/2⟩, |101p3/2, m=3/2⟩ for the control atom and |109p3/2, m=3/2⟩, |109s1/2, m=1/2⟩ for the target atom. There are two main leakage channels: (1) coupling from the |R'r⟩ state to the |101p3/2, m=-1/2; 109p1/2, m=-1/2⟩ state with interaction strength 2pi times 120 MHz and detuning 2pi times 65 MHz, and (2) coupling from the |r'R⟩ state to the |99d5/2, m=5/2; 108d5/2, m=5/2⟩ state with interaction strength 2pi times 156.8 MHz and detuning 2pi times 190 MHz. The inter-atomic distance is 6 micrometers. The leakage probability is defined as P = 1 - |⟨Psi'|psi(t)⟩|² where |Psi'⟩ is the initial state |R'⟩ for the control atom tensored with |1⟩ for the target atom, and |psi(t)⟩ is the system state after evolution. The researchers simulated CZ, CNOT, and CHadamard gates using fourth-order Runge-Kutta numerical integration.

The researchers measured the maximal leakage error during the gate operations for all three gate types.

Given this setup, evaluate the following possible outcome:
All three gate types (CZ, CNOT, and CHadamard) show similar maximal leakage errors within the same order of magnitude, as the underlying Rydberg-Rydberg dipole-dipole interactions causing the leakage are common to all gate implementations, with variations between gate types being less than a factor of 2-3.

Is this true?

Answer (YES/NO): YES